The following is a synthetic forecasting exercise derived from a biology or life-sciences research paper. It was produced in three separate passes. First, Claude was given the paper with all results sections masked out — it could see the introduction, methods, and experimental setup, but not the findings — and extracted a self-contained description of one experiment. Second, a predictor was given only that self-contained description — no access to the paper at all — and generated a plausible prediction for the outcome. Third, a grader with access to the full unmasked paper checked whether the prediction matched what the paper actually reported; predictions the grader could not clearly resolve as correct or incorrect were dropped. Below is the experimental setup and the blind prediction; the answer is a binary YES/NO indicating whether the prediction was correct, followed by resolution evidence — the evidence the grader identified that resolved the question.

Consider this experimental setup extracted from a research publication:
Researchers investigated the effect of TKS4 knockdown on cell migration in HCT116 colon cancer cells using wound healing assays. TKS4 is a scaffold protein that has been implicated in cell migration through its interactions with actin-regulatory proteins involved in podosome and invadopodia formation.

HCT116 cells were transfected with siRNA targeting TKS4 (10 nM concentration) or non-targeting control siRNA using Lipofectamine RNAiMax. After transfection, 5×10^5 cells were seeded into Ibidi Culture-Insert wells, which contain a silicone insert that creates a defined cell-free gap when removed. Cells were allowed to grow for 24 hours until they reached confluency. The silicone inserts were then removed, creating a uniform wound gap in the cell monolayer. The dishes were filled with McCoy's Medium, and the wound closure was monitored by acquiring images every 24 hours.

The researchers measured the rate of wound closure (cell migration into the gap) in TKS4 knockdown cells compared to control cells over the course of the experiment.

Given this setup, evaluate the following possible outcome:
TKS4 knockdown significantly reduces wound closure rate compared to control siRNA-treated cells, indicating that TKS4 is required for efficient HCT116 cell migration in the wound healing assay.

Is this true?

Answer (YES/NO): NO